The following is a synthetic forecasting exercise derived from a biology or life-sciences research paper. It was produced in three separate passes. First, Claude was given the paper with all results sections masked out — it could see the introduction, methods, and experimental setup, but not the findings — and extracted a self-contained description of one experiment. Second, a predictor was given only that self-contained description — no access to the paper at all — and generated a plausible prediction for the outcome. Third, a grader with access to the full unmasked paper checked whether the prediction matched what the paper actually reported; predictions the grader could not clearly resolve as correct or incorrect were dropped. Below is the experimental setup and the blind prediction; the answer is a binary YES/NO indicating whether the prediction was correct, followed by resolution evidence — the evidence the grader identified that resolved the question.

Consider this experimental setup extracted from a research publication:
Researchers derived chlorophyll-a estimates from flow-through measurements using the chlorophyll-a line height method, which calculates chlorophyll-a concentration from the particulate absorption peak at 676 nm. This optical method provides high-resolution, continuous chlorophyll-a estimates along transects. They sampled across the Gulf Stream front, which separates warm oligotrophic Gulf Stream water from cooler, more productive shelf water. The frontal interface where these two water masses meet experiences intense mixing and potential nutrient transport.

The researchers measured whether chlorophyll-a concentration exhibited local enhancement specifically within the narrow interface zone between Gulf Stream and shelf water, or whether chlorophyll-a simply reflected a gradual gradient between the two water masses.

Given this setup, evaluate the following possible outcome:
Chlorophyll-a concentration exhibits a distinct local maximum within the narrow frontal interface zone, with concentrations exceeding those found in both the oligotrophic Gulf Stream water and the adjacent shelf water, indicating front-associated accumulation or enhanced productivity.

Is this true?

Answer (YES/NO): NO